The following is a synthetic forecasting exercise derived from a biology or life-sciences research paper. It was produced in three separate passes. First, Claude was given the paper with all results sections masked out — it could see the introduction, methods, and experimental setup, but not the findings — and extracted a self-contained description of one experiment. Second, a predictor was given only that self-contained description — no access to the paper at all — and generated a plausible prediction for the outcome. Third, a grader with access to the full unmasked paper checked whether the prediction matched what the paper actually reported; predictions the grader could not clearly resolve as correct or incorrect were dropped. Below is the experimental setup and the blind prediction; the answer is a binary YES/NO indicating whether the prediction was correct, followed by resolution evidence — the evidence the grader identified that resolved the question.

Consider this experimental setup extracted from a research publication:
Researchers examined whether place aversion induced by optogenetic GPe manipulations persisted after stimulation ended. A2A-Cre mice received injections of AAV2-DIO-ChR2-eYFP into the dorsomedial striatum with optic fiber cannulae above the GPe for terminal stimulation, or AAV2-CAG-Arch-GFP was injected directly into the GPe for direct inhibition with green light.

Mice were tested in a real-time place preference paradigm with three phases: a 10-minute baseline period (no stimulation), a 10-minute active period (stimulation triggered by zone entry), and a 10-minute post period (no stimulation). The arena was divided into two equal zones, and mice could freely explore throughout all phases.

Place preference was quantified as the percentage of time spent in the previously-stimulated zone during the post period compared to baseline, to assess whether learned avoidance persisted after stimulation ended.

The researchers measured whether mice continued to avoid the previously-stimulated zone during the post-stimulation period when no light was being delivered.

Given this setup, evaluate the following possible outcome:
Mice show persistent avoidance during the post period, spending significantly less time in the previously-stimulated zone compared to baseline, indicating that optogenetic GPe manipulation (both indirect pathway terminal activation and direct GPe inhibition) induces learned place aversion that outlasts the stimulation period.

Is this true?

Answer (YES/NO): NO